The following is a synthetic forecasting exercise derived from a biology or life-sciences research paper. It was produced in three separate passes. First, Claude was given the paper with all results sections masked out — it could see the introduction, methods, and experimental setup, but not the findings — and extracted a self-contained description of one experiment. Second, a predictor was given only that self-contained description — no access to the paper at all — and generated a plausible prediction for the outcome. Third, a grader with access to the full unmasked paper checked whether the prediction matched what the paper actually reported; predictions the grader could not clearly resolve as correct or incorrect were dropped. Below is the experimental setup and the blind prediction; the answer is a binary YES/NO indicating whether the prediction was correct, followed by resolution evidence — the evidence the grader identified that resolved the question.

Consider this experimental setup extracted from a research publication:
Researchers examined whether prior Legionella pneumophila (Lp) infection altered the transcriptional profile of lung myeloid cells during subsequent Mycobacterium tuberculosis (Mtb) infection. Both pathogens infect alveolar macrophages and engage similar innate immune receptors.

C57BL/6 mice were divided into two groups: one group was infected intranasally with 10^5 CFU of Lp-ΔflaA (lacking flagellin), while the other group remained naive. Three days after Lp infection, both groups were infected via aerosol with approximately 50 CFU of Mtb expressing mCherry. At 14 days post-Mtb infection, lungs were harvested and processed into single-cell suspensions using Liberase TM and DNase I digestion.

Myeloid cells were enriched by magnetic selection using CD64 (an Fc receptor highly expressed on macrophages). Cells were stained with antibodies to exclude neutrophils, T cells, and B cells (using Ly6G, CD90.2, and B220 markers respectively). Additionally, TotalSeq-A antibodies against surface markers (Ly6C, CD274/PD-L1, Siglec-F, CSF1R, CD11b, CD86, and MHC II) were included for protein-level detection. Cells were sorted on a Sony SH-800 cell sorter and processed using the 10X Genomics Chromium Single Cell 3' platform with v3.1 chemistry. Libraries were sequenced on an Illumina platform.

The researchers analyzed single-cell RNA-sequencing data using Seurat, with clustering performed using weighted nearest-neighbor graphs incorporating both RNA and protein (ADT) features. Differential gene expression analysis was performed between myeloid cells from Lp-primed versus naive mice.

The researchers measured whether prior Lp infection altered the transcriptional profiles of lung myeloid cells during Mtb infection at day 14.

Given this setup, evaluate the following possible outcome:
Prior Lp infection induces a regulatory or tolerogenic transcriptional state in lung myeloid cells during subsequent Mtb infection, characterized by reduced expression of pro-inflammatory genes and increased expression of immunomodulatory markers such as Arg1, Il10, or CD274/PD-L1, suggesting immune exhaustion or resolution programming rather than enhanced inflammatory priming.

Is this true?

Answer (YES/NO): NO